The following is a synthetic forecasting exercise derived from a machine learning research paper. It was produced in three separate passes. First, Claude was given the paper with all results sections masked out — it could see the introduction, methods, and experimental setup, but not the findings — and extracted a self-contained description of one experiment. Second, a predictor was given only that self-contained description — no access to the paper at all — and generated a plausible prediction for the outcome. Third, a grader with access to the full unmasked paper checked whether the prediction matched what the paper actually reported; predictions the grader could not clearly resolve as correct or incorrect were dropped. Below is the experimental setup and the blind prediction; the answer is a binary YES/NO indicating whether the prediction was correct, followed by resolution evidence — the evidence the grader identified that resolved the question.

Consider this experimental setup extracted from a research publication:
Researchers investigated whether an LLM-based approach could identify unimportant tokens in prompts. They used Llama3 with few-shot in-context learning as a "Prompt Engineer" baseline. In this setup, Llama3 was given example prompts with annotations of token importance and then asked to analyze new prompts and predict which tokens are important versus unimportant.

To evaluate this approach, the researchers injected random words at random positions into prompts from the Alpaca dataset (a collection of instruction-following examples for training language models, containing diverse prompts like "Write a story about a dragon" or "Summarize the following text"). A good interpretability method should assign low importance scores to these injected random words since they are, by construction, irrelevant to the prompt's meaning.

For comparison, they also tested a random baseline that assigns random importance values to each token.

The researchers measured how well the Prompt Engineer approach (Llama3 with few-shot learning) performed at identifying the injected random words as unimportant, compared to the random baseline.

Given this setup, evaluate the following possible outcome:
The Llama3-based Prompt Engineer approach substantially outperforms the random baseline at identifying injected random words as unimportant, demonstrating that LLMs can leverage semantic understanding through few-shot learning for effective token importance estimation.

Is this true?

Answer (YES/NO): NO